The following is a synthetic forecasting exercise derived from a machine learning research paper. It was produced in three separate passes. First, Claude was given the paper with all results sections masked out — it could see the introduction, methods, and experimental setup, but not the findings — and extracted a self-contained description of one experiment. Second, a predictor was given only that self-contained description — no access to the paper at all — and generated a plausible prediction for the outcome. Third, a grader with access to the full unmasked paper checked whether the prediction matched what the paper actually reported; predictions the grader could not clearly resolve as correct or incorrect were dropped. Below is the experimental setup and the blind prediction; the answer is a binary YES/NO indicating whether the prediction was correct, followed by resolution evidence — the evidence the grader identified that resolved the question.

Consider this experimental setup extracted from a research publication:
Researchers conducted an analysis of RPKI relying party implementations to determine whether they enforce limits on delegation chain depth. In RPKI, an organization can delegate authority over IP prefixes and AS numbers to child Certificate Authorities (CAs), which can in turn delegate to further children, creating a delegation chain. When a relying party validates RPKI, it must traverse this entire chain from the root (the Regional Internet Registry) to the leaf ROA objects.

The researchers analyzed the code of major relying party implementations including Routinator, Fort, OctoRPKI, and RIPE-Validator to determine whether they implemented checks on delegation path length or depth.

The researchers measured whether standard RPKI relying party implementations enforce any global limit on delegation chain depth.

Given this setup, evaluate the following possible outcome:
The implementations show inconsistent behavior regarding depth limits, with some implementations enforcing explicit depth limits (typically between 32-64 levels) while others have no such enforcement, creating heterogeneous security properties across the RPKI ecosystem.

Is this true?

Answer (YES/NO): NO